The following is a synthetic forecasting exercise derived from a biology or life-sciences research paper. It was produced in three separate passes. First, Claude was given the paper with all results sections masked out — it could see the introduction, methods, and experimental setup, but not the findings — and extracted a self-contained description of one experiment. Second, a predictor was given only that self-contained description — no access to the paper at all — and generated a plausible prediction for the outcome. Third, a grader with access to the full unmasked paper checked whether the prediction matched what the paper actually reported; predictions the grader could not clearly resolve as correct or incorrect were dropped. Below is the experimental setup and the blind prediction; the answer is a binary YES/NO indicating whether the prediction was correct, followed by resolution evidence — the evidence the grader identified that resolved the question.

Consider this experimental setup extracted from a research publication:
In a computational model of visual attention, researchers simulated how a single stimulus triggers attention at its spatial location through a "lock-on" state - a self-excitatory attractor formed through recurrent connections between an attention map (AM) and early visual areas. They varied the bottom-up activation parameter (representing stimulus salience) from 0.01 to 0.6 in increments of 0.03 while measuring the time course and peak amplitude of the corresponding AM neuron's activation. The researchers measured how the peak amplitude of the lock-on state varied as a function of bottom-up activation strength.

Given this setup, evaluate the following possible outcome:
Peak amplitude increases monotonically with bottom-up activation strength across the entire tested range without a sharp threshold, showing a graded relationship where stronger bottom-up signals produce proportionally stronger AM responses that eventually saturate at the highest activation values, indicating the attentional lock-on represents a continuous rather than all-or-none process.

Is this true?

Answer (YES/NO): NO